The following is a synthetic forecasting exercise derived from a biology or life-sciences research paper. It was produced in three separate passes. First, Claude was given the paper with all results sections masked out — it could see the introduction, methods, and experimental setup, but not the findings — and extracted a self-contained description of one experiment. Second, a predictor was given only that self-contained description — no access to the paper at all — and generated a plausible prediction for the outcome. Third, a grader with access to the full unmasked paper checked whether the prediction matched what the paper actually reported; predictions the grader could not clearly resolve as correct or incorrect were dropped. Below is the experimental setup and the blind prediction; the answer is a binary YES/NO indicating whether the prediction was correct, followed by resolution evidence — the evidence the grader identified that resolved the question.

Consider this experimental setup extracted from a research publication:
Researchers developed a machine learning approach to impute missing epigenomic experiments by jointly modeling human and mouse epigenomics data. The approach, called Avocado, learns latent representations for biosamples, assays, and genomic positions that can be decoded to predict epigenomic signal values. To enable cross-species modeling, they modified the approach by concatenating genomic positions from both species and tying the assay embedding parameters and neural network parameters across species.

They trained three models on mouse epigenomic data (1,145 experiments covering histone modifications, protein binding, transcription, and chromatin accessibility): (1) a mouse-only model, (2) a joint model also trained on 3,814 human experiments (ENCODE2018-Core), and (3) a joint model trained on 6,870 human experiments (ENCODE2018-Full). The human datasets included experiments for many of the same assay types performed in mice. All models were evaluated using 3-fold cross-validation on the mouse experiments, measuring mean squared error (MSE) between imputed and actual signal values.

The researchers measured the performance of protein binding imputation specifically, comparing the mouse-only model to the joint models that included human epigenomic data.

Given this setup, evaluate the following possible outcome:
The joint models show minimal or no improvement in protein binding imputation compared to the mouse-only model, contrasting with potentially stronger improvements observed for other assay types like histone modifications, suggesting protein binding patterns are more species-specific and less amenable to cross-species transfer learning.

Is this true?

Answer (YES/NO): NO